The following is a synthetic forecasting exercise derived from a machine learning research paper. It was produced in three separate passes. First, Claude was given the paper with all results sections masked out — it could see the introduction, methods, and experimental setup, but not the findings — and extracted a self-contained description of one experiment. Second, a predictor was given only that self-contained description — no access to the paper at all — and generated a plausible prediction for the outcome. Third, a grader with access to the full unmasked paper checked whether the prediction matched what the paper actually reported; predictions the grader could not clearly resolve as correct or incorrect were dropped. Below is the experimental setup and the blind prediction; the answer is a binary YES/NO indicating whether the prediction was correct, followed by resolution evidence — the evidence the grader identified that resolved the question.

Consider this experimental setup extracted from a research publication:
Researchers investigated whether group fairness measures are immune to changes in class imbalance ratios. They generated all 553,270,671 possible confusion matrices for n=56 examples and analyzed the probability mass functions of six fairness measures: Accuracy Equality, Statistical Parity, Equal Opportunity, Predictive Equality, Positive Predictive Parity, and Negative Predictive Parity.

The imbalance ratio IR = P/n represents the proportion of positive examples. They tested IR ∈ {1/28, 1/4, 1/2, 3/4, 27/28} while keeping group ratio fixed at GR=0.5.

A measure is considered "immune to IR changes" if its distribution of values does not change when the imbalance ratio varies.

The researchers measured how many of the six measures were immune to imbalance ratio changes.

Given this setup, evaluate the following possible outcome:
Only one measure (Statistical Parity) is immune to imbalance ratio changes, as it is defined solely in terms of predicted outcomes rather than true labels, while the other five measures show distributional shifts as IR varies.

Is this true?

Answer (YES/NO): NO